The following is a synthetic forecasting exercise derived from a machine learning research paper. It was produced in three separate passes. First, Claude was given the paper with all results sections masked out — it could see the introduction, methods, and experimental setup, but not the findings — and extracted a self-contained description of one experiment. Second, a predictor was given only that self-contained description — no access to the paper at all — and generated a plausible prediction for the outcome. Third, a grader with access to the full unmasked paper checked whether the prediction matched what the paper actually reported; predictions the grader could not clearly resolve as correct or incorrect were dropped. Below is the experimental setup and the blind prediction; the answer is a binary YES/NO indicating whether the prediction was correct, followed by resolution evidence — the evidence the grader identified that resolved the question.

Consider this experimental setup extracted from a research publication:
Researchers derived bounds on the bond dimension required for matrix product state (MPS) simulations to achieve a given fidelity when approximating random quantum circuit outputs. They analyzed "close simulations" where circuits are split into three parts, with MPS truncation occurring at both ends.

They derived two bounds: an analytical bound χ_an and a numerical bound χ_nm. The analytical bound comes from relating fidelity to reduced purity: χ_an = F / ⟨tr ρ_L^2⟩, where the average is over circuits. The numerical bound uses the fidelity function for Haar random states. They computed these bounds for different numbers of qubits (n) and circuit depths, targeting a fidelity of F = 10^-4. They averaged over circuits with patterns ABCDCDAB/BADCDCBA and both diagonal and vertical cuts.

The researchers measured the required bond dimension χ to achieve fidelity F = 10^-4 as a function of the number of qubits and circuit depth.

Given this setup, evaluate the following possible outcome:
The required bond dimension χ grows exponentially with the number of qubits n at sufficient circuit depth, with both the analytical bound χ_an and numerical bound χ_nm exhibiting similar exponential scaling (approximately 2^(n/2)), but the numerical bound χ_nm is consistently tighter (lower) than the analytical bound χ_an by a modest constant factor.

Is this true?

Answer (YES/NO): NO